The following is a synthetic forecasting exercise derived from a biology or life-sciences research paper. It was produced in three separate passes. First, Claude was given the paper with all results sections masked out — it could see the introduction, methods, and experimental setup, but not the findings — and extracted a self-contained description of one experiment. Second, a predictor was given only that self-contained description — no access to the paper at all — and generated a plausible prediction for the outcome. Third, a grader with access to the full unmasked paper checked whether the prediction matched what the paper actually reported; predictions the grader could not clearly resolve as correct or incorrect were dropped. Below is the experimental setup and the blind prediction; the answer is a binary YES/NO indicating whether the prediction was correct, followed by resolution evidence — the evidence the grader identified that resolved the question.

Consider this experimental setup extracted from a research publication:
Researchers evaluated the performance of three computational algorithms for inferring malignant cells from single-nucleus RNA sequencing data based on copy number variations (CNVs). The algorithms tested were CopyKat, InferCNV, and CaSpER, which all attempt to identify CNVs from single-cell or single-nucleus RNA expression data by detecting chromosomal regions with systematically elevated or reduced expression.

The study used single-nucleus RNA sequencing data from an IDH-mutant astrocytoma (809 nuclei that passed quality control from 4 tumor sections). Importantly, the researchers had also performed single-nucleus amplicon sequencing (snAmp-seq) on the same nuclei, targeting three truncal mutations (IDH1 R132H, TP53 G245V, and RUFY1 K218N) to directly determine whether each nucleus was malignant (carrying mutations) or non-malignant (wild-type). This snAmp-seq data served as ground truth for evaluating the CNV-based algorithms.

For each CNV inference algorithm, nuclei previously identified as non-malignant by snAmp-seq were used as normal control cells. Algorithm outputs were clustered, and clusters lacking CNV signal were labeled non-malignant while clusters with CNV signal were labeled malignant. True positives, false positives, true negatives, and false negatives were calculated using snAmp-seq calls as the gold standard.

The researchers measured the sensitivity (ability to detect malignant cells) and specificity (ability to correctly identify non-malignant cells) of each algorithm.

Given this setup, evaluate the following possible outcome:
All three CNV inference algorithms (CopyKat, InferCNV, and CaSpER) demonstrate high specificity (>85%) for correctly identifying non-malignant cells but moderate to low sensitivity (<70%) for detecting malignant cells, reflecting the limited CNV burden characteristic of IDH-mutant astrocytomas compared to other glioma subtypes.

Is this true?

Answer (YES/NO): NO